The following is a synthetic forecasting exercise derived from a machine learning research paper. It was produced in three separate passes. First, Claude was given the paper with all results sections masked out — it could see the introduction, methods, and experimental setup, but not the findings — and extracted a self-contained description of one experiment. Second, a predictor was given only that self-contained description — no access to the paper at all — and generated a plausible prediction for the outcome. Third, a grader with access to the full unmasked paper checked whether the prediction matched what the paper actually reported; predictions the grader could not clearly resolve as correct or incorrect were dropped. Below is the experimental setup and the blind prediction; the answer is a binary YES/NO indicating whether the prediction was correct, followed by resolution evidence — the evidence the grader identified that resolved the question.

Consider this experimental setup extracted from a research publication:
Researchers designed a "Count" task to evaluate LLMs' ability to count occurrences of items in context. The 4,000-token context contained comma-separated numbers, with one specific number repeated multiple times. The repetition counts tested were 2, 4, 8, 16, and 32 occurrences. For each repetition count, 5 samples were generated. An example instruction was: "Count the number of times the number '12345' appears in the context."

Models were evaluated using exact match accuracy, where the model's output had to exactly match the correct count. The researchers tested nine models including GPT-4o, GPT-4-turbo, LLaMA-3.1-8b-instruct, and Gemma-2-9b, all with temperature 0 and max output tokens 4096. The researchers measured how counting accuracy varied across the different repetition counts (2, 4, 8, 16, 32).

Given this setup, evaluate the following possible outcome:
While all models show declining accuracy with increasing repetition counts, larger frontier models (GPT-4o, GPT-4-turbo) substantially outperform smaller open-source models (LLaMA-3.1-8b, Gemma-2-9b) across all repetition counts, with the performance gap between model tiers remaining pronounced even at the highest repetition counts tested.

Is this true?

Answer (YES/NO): NO